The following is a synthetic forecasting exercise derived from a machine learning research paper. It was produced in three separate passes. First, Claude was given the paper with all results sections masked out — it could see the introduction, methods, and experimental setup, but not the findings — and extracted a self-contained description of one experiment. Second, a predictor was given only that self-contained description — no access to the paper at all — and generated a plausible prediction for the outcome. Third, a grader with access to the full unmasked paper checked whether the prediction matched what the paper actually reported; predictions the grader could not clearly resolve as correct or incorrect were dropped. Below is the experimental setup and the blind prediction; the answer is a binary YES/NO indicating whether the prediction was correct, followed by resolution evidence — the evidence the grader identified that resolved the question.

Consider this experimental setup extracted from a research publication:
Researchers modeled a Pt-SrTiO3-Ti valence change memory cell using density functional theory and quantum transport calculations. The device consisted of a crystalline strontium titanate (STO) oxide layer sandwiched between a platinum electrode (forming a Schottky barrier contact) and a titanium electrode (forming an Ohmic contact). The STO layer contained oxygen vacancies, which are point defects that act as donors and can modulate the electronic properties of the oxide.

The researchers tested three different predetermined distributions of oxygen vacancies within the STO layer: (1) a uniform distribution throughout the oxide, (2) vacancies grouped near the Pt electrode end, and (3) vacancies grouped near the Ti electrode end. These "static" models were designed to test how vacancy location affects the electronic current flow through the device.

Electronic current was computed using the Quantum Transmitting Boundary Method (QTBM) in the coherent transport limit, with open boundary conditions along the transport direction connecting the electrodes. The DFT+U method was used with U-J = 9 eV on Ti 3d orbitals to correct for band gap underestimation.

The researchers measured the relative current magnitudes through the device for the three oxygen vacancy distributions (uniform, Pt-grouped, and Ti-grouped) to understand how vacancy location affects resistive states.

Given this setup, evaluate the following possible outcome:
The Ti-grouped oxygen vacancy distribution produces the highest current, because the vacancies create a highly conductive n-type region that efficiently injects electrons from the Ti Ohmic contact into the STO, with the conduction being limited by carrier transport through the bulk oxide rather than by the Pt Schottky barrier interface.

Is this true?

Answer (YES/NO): NO